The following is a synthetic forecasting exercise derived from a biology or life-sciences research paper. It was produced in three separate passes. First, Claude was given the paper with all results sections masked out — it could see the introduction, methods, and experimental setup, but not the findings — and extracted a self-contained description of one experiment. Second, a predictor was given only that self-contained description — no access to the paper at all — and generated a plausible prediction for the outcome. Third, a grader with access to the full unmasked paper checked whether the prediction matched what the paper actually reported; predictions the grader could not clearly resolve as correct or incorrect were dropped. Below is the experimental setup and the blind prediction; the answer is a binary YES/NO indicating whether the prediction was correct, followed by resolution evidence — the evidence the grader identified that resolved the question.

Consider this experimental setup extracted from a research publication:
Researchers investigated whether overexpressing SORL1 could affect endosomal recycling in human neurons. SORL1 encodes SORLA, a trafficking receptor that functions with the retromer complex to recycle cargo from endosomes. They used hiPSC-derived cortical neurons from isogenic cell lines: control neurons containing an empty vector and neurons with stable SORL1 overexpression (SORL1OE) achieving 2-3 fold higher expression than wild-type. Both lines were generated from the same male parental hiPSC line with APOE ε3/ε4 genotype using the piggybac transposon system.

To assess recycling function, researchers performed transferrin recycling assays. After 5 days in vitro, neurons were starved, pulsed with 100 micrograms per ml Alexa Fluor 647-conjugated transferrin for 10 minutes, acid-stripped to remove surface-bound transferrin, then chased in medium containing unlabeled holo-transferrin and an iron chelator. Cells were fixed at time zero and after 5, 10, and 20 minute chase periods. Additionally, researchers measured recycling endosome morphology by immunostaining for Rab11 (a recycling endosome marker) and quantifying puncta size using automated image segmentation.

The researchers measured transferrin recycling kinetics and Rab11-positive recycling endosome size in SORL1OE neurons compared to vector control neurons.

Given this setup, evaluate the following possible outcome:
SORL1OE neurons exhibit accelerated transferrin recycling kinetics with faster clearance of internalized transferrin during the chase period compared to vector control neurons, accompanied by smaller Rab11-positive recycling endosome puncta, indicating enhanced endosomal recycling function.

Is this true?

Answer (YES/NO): YES